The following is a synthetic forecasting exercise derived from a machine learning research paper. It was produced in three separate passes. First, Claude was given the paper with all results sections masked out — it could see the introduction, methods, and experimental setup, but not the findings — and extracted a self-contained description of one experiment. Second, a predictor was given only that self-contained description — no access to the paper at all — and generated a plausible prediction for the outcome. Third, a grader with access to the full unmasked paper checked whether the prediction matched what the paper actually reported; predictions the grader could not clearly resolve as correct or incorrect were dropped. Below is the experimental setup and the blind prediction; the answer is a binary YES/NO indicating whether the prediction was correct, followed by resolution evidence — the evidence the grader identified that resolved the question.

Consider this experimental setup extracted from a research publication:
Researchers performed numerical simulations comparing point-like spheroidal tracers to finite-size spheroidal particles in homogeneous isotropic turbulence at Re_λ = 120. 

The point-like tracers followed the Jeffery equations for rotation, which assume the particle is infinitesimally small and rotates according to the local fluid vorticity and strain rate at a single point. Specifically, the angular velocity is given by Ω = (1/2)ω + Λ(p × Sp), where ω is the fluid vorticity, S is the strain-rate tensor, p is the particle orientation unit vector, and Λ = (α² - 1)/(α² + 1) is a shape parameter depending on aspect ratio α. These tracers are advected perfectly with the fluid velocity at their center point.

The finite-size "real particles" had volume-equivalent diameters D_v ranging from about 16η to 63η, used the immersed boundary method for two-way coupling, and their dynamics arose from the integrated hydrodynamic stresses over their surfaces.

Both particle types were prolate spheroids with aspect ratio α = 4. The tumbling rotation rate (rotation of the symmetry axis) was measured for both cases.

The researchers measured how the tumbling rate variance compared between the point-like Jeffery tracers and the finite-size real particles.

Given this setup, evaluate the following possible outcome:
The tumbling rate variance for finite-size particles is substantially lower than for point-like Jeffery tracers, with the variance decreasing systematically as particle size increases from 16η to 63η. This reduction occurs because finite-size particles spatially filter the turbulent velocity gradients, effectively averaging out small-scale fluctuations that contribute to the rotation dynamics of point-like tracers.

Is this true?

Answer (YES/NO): YES